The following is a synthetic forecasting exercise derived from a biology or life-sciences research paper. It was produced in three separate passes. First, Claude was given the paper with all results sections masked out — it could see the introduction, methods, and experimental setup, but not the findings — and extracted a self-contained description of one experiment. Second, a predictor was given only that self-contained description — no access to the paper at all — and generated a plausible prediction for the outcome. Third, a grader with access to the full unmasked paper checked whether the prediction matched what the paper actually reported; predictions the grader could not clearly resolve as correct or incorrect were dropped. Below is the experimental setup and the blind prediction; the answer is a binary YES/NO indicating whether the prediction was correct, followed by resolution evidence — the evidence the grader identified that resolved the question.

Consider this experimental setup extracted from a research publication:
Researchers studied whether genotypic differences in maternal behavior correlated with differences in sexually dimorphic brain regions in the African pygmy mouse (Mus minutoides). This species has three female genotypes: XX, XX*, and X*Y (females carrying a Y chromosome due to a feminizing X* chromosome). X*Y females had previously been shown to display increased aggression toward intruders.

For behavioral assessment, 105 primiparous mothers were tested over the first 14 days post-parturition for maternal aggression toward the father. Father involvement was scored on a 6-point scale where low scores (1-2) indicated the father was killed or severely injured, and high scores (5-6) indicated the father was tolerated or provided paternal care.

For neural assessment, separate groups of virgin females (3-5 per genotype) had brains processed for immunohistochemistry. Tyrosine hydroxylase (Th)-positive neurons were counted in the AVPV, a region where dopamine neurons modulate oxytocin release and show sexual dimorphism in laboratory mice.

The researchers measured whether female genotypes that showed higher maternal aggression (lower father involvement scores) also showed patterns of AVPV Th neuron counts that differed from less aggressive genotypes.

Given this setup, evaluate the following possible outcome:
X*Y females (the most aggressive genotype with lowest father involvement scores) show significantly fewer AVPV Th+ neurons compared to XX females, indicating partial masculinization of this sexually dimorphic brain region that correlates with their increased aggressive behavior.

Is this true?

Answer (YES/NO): NO